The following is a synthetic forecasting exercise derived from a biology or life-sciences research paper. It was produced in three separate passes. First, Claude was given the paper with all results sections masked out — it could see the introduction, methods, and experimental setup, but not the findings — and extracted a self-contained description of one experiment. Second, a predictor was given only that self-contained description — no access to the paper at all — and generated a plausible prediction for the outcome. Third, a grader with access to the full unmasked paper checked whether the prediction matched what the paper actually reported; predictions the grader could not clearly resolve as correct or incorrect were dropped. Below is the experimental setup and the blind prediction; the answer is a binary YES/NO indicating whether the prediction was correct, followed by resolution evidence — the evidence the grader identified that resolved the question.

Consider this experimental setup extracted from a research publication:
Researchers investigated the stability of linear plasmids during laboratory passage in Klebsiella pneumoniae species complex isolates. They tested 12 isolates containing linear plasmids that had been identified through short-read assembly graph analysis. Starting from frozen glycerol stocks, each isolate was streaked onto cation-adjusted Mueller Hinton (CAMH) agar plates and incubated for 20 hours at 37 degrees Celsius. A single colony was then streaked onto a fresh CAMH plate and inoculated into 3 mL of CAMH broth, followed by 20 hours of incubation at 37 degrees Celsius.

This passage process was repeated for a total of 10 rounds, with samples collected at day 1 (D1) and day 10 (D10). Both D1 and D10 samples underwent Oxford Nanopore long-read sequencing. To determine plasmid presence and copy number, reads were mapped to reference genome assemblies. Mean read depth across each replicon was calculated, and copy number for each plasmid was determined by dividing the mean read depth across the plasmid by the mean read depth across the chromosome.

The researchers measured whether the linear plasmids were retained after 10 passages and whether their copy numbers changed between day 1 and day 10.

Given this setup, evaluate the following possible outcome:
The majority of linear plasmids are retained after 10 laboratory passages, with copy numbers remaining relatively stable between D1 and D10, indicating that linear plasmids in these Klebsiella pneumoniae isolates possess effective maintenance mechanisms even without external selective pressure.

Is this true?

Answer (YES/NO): YES